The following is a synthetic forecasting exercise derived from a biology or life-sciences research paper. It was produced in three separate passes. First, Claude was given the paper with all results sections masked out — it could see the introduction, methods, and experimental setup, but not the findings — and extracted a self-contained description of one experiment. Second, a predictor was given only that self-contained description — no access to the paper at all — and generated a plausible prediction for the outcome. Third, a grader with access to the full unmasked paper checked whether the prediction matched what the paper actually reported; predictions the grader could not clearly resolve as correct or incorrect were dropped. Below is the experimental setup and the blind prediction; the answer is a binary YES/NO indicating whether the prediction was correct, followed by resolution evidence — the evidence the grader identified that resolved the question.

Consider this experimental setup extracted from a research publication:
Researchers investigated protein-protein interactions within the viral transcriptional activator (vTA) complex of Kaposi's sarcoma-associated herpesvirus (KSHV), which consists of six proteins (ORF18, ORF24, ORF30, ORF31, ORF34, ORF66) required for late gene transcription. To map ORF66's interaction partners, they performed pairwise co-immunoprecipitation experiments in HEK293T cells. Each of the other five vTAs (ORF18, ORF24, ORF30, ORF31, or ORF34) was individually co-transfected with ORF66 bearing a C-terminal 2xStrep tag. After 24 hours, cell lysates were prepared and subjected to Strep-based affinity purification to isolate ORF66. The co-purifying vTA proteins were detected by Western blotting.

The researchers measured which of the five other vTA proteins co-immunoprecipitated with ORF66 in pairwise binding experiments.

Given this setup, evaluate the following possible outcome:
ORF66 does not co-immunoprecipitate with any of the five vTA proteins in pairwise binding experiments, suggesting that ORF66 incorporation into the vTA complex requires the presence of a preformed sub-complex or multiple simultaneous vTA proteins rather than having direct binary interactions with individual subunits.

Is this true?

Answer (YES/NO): NO